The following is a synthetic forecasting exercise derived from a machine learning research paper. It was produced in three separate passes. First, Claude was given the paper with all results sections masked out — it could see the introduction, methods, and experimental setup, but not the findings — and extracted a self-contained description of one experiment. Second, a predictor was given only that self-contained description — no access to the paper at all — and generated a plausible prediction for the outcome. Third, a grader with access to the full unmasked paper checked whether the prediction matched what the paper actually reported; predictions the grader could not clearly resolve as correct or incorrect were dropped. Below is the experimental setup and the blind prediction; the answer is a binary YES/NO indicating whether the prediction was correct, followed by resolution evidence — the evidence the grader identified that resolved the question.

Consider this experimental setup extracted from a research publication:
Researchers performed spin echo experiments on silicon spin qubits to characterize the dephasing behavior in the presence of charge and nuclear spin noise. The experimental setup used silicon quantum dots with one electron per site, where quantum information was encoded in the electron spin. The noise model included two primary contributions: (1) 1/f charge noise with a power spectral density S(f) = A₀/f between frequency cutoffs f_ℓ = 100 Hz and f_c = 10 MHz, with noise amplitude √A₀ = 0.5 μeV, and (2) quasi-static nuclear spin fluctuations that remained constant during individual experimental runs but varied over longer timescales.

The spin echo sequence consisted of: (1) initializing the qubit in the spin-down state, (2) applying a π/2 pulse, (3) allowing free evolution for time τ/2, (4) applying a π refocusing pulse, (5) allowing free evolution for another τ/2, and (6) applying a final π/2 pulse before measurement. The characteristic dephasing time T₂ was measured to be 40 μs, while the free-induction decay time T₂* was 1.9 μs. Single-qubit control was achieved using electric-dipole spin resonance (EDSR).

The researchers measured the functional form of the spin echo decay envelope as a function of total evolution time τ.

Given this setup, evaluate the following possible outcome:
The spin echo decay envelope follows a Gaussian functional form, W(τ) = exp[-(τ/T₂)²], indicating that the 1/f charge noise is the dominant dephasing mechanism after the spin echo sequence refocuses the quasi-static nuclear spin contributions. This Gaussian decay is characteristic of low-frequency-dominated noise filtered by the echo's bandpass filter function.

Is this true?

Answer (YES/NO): YES